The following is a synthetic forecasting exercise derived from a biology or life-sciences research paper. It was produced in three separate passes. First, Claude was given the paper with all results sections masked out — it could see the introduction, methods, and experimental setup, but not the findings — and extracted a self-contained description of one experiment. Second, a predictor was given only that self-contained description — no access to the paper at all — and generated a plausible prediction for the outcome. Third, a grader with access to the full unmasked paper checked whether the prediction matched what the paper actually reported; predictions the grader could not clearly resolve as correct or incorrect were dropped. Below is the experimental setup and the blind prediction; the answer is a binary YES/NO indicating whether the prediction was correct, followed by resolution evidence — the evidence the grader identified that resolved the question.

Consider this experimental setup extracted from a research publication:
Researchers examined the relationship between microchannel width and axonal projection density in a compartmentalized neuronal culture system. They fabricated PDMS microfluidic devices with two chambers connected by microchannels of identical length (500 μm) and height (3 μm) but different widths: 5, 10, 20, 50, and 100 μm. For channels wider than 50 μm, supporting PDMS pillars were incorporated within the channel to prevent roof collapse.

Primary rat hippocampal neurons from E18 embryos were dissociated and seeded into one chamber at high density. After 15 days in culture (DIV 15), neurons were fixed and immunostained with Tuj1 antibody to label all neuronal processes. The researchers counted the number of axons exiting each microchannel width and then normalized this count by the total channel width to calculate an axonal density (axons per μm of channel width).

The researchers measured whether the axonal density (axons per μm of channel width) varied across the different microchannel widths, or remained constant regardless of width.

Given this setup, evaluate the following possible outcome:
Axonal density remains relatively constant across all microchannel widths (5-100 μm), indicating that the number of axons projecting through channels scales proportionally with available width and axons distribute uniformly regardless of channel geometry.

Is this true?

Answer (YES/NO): NO